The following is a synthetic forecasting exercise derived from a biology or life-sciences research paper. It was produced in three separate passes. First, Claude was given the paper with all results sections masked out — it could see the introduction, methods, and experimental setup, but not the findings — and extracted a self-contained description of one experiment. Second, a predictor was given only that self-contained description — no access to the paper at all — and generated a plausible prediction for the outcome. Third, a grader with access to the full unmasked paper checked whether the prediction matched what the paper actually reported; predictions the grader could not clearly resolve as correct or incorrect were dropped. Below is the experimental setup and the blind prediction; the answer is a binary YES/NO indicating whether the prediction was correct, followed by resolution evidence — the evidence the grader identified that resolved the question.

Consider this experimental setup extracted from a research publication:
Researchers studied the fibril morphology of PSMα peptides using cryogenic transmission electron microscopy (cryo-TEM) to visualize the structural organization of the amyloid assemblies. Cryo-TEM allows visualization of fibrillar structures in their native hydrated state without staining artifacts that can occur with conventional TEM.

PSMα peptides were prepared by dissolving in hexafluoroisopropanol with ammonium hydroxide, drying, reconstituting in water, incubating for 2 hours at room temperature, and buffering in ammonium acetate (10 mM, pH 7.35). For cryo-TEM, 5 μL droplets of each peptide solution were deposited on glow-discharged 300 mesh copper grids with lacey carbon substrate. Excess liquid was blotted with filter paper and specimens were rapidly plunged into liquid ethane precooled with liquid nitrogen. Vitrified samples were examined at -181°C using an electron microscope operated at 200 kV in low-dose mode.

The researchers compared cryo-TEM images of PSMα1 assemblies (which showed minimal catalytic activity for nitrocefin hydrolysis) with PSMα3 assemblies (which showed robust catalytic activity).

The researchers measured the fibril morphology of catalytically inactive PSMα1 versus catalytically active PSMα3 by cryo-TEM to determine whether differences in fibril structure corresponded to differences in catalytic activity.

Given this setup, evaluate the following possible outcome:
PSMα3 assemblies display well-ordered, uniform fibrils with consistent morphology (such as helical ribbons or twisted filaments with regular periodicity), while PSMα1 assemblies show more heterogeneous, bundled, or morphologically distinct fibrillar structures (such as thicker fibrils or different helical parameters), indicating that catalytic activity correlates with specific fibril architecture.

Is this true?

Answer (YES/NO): YES